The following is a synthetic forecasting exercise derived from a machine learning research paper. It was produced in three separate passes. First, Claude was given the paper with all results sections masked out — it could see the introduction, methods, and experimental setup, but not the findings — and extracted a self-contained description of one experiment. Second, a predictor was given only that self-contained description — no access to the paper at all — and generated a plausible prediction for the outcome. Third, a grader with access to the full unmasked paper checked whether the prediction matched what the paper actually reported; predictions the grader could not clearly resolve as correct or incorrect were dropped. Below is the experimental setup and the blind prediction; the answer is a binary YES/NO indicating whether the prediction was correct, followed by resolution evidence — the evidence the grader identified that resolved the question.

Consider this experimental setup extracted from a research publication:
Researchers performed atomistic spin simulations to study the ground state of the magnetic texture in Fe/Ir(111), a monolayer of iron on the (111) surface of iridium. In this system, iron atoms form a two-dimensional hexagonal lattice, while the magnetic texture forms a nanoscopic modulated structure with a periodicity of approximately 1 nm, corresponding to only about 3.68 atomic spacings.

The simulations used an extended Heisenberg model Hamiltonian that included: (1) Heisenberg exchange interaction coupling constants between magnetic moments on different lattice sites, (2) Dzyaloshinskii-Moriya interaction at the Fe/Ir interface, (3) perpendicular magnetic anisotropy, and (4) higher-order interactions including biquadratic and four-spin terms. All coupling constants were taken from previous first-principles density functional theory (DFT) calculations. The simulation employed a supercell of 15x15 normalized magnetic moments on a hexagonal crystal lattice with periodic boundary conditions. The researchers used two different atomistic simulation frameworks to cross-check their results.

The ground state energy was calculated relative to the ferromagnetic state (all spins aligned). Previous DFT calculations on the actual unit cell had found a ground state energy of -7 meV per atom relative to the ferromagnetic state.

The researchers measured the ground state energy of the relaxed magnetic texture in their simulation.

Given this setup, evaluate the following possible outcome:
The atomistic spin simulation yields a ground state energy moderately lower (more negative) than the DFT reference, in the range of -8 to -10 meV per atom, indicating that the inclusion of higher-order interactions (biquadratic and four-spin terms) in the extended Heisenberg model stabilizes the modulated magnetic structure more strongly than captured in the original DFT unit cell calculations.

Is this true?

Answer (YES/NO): YES